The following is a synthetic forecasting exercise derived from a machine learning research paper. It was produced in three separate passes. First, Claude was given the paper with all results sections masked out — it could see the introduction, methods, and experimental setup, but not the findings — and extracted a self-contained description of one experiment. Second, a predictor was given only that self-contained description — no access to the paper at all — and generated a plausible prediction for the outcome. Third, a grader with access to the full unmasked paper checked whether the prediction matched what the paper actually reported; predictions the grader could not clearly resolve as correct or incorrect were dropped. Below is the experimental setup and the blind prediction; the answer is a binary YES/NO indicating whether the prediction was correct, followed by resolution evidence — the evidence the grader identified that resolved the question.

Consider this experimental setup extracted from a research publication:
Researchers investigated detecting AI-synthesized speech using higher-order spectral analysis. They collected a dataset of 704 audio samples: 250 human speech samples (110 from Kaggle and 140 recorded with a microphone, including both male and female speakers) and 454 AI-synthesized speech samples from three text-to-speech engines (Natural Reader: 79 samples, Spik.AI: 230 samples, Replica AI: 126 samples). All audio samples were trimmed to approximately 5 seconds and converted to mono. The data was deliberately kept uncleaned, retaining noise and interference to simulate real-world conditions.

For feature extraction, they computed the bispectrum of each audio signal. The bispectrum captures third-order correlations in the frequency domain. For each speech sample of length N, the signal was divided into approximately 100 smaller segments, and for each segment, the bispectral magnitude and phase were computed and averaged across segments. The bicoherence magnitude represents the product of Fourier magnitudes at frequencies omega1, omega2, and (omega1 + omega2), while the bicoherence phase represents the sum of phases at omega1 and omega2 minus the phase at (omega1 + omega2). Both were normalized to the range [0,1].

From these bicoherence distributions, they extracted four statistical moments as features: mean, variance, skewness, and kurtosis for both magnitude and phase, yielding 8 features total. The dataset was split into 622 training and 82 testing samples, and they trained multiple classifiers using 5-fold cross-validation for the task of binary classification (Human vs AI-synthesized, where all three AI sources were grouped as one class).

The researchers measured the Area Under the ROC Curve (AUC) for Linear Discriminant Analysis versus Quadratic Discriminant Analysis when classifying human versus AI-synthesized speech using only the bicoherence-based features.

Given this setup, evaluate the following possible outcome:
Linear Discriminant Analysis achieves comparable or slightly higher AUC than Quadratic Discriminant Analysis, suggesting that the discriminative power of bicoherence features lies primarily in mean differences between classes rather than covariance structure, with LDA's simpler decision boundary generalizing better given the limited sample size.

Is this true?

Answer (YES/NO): YES